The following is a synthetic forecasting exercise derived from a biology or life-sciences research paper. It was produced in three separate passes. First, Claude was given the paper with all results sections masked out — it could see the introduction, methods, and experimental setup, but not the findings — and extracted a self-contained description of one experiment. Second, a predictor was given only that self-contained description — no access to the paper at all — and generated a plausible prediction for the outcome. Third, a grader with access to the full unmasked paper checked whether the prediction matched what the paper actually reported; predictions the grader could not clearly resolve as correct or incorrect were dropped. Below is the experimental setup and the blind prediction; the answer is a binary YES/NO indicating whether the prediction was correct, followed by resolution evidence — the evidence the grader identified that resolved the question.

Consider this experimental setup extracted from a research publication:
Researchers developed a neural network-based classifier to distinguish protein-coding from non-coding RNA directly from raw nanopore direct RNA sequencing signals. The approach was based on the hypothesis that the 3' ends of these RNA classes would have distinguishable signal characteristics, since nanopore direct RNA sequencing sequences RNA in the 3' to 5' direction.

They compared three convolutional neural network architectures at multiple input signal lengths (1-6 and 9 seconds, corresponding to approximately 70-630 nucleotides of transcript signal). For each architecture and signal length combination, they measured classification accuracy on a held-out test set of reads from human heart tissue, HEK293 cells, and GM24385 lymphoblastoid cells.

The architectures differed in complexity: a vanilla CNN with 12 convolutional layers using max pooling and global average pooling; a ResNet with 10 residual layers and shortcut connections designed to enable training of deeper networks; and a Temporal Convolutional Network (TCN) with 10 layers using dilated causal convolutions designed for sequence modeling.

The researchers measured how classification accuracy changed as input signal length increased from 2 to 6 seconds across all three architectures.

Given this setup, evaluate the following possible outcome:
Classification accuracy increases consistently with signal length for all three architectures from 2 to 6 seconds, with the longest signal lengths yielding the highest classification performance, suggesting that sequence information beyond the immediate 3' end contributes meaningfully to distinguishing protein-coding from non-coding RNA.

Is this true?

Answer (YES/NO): NO